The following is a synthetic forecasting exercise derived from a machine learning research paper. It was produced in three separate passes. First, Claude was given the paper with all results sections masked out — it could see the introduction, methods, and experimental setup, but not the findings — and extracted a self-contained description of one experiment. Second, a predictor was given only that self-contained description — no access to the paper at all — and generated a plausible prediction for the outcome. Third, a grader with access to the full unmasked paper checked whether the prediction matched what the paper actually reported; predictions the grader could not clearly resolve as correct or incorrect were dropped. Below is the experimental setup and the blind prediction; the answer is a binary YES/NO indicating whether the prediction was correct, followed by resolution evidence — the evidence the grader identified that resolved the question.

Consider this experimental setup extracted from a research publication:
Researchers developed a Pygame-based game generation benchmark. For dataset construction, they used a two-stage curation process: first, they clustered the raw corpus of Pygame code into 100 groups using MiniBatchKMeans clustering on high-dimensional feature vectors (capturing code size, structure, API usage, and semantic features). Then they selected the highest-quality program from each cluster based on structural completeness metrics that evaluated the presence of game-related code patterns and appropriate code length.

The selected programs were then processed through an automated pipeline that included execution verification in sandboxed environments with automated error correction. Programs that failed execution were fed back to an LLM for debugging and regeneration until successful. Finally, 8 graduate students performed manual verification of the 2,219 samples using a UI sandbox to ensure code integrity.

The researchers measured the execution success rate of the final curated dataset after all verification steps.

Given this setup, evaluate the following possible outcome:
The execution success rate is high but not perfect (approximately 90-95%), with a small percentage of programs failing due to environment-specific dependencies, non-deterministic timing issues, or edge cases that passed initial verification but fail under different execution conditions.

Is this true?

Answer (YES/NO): NO